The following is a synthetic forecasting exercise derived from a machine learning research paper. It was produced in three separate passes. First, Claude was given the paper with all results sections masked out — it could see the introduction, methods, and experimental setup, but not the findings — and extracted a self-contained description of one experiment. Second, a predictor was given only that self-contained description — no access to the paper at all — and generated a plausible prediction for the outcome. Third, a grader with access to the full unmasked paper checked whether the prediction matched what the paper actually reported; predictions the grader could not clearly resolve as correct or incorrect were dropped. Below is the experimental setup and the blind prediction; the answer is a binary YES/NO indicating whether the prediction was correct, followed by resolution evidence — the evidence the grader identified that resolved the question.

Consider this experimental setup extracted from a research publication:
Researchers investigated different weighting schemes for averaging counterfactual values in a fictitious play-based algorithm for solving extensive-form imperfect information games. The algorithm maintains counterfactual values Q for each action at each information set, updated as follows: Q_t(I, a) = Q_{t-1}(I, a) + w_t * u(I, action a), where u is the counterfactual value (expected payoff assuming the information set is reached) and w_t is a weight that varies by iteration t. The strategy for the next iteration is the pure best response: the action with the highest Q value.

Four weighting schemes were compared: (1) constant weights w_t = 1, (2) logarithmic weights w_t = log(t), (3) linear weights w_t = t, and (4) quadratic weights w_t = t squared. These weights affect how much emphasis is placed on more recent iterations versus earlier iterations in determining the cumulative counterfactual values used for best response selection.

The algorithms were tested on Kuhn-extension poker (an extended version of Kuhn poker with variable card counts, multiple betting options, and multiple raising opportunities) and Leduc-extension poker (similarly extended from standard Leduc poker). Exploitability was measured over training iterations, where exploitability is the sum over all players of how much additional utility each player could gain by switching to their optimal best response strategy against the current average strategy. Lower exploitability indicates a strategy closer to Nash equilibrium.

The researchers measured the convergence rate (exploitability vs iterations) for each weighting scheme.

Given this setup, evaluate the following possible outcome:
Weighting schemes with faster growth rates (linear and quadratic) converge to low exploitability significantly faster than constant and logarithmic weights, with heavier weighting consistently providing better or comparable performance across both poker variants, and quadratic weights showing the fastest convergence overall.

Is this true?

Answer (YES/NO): NO